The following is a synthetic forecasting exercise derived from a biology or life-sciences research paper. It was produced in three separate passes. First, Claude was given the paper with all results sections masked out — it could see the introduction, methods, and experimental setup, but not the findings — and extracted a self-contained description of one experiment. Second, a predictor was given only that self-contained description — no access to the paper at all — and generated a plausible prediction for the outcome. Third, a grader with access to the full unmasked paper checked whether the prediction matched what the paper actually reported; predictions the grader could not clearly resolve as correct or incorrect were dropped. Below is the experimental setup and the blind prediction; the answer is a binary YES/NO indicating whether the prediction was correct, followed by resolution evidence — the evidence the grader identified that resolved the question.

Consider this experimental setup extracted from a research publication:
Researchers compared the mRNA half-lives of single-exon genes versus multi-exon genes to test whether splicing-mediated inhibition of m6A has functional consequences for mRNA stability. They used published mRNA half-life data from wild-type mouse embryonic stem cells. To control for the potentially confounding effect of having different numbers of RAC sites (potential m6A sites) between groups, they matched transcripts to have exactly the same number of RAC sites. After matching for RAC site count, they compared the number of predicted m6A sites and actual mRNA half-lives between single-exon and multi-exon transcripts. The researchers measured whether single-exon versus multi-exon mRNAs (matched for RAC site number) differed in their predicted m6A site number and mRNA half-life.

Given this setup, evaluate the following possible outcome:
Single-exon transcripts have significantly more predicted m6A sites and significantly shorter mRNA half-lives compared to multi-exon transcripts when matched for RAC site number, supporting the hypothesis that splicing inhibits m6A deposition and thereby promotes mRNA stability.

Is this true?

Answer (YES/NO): YES